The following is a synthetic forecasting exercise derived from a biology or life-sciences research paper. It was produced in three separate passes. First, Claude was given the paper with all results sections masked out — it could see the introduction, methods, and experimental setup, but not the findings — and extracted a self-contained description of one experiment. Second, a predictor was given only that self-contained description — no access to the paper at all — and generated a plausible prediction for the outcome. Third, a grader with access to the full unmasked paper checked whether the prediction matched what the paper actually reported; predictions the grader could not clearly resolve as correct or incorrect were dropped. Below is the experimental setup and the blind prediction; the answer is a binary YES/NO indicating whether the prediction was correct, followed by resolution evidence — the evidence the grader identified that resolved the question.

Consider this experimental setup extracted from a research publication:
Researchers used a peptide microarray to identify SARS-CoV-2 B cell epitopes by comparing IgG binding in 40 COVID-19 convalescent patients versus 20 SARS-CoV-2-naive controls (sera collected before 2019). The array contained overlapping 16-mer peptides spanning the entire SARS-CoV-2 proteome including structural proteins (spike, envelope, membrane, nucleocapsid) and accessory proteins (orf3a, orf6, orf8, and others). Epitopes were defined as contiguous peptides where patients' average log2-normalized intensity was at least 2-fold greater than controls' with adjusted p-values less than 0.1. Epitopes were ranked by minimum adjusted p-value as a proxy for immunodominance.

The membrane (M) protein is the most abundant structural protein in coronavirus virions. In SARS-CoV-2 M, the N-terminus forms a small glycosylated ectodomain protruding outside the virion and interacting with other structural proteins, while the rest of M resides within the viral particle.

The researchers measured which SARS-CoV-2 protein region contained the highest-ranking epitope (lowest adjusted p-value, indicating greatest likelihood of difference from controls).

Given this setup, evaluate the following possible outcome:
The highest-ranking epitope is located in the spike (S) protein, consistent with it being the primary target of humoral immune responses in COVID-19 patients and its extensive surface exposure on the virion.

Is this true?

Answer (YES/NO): NO